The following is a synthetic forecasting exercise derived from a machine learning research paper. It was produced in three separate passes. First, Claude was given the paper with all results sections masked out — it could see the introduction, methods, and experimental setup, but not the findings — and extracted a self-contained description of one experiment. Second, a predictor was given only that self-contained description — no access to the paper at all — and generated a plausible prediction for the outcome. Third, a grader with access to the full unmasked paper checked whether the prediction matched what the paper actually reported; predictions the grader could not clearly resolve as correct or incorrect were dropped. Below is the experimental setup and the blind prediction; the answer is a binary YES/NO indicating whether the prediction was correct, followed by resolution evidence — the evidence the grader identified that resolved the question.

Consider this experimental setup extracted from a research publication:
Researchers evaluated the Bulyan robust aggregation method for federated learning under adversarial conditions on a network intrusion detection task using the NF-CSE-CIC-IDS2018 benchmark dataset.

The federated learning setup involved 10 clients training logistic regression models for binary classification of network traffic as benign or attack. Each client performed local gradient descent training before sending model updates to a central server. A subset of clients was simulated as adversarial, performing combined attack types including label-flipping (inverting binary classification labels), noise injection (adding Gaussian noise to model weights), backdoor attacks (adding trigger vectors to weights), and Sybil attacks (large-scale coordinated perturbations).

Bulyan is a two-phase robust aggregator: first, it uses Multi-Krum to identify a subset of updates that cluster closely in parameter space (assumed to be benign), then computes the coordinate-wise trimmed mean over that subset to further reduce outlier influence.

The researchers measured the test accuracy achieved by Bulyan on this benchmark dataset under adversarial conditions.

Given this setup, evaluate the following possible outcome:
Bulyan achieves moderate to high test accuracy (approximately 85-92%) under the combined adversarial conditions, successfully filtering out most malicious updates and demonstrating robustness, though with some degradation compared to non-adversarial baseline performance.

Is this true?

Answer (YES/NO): YES